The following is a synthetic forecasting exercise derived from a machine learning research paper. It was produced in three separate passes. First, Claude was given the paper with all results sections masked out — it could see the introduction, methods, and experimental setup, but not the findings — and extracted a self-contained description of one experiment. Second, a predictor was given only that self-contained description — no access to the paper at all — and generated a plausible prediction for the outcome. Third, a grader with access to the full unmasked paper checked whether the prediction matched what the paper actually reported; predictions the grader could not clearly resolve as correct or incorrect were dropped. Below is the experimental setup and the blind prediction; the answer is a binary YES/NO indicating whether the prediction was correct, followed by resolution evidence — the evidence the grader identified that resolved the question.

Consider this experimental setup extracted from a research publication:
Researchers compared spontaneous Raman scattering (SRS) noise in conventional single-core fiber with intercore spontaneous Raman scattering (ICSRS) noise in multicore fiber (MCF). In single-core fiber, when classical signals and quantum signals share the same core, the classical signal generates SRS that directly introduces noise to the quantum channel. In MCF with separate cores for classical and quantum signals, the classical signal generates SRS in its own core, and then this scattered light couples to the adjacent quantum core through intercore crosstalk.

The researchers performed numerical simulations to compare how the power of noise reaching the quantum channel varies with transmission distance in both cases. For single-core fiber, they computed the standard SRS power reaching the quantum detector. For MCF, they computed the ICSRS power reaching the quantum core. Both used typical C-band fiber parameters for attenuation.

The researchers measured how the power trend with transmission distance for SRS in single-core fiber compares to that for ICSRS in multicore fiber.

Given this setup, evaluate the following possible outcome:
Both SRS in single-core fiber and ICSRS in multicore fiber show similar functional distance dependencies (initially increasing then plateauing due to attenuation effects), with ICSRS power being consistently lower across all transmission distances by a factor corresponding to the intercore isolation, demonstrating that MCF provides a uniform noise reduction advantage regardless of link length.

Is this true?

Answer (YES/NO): NO